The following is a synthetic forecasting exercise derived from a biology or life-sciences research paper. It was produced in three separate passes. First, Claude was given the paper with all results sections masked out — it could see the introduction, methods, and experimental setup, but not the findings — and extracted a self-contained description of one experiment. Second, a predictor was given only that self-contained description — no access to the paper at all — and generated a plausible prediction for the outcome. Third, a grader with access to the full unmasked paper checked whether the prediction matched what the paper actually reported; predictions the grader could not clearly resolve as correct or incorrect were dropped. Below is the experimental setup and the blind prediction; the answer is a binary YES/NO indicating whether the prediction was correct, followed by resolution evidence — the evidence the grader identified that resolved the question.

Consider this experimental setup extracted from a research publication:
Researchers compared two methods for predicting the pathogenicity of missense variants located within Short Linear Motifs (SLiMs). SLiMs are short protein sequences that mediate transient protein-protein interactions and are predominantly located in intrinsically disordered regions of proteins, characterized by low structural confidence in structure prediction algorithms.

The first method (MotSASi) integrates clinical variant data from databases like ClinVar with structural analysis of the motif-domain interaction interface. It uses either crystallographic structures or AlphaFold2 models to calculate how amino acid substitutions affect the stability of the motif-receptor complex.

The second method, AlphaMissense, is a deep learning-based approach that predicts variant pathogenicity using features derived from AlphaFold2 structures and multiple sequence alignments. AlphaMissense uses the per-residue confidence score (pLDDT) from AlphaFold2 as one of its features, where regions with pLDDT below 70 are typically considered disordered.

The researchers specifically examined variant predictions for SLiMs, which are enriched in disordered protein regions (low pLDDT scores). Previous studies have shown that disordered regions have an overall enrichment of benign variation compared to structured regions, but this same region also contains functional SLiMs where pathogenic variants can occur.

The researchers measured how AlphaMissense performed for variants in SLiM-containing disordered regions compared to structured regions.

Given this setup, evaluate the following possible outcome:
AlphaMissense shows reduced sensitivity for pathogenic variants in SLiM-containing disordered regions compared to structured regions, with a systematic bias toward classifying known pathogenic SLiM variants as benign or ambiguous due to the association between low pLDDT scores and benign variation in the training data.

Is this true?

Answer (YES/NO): NO